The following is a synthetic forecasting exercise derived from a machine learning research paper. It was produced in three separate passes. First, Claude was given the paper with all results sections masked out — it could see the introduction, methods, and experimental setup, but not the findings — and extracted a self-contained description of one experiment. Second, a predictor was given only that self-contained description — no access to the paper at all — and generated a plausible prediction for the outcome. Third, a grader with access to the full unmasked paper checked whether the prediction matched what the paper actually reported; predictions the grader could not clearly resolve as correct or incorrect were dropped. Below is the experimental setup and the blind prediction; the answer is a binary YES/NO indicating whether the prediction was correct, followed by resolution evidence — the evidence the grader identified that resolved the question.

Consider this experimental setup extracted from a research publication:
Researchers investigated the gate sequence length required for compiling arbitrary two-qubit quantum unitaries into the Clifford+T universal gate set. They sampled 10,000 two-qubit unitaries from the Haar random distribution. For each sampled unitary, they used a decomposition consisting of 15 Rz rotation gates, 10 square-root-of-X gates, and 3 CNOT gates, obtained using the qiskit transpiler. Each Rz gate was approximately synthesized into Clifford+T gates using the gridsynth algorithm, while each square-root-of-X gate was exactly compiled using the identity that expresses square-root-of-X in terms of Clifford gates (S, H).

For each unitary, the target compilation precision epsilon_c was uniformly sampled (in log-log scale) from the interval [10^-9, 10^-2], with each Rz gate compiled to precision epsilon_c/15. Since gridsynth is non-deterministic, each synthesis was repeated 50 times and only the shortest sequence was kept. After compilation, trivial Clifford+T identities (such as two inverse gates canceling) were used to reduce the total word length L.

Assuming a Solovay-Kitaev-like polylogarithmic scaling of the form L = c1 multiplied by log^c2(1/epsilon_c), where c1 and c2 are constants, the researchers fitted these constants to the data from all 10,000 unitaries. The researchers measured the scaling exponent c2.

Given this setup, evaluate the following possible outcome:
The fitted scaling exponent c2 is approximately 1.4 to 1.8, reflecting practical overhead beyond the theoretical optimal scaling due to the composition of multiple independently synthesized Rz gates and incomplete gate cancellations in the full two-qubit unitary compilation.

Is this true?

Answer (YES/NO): NO